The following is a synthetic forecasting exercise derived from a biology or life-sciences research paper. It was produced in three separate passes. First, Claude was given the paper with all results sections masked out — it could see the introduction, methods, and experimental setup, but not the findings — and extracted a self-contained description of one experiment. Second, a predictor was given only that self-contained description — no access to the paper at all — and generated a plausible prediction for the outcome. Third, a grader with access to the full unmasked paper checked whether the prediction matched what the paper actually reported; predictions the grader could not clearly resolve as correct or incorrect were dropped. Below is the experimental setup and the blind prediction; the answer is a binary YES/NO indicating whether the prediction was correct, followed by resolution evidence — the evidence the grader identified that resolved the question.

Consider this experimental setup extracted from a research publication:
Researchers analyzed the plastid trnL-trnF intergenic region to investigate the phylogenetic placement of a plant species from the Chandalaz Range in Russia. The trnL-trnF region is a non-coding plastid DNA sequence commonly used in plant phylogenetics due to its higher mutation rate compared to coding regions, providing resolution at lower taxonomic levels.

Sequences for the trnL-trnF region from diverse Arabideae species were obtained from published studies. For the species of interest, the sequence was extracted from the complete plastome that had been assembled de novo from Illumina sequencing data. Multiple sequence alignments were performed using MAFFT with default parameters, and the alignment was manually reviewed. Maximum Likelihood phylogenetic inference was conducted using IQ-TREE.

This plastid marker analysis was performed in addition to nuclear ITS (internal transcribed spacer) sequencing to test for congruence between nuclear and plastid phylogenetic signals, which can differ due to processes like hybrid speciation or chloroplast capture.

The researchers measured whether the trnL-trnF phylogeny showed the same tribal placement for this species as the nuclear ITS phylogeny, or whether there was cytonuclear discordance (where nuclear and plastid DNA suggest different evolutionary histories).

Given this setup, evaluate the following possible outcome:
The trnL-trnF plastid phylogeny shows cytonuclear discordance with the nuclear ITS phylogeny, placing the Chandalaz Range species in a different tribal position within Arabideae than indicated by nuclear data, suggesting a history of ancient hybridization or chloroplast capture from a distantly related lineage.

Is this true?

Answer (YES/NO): NO